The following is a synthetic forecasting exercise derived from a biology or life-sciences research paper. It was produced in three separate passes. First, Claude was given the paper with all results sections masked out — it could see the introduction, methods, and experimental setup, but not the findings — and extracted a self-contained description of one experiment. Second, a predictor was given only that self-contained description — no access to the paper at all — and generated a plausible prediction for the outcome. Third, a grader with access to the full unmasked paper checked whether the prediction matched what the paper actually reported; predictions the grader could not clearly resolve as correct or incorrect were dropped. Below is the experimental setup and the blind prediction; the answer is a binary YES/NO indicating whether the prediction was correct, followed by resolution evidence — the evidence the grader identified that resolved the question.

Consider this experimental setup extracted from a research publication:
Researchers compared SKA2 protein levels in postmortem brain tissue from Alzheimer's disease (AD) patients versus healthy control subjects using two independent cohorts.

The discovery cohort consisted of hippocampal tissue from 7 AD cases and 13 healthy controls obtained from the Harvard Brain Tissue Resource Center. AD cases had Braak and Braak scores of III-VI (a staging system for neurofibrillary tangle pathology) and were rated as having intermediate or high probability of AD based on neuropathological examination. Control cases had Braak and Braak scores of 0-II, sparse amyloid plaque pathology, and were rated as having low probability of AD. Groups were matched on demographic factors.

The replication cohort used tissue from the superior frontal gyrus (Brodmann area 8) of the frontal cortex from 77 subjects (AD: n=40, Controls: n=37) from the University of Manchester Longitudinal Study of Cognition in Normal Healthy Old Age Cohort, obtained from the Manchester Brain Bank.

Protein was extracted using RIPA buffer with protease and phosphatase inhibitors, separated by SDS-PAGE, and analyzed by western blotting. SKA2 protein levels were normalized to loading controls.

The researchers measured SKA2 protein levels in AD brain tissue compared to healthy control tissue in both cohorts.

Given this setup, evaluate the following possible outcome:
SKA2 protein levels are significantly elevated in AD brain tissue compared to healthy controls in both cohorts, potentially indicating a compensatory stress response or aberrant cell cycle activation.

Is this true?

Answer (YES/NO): NO